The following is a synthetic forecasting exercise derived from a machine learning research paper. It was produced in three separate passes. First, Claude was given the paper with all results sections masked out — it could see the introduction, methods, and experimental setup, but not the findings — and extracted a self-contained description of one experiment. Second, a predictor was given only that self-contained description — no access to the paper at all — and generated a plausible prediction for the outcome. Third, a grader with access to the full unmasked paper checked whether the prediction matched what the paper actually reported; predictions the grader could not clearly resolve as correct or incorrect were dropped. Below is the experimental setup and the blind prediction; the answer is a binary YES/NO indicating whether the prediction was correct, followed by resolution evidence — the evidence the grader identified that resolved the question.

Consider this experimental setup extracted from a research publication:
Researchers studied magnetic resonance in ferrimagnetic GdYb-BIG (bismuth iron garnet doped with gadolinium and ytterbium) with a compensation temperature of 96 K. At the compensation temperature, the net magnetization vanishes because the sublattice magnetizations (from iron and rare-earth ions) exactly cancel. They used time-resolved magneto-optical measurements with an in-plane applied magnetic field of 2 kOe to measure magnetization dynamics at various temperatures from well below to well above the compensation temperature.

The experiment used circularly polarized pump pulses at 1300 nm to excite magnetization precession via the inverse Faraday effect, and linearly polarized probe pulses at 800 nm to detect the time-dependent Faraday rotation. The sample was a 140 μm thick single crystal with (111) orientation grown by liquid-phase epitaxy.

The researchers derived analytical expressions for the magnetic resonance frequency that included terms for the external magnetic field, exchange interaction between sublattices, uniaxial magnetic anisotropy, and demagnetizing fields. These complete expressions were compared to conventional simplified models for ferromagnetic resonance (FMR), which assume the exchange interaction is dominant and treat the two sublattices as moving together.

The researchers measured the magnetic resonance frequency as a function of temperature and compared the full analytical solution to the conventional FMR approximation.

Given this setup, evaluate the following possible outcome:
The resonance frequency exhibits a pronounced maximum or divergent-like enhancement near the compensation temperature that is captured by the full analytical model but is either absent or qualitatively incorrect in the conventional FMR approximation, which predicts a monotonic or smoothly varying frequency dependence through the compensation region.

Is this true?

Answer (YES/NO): NO